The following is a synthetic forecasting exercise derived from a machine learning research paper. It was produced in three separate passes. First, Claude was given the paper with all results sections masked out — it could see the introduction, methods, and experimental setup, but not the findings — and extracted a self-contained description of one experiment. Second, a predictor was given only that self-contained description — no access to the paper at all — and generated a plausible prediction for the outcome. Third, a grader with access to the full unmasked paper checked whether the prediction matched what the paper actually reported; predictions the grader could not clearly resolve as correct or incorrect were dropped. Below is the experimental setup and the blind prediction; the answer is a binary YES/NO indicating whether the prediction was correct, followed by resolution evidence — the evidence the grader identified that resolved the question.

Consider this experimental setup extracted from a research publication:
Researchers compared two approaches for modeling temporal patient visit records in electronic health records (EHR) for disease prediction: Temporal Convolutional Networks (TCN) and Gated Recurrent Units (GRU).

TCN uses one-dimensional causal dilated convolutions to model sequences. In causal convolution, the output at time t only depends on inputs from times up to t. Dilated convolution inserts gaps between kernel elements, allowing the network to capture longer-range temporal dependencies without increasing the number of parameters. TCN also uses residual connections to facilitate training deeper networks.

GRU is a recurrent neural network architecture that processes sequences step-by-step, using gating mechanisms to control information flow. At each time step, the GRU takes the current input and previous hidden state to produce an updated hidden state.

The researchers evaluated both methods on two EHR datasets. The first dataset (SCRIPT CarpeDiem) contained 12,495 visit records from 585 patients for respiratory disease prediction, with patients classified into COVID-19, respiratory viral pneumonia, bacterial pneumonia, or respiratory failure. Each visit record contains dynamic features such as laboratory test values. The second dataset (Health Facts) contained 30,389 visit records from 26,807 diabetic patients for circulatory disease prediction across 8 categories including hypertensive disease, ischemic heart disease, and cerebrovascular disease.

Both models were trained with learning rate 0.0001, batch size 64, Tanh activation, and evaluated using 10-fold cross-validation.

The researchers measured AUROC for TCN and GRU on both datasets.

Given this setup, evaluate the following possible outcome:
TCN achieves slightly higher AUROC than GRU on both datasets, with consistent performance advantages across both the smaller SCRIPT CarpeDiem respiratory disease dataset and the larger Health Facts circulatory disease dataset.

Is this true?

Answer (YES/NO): NO